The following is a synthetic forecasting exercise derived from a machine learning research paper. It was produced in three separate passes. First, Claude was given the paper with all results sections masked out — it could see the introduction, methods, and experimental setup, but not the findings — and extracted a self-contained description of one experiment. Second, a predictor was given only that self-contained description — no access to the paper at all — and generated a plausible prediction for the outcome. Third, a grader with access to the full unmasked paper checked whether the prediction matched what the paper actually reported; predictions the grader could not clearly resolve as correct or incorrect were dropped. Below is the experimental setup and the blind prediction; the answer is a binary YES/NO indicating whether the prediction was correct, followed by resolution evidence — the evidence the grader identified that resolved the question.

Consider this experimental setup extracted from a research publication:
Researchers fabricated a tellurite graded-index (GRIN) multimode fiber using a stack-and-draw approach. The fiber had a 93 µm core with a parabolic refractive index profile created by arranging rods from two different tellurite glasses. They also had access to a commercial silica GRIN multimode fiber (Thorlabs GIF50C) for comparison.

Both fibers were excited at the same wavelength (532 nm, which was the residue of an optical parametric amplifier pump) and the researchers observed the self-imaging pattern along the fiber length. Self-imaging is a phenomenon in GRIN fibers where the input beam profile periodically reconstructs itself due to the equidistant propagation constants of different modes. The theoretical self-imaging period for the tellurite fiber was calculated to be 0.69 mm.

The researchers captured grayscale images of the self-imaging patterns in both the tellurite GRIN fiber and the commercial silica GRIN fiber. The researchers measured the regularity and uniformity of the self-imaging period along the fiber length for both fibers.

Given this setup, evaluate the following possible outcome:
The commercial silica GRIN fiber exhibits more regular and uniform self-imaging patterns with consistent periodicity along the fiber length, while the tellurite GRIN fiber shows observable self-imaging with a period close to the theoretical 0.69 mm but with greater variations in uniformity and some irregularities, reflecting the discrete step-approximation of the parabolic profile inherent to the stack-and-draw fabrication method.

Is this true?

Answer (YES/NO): NO